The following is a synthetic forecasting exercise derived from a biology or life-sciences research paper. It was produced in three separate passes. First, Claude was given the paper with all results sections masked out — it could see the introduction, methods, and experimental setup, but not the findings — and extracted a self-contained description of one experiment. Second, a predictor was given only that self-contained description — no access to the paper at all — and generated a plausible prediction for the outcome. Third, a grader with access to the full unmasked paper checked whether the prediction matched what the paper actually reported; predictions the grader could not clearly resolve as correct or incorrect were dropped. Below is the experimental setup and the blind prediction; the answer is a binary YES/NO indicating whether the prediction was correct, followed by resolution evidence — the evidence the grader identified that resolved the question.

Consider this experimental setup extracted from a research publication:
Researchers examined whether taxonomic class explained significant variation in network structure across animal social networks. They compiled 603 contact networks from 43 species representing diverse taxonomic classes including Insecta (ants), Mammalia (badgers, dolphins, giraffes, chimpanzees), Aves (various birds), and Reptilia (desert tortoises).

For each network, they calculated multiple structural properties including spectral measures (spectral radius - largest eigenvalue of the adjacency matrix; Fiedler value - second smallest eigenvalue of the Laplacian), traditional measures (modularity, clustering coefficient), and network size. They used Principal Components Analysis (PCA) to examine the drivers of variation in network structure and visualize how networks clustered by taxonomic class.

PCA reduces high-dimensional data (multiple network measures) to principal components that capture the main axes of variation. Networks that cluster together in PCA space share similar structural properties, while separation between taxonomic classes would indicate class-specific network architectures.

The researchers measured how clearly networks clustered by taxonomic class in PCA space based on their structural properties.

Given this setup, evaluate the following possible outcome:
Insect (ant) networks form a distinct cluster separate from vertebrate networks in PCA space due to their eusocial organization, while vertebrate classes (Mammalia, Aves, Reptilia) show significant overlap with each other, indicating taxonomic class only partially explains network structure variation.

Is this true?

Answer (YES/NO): NO